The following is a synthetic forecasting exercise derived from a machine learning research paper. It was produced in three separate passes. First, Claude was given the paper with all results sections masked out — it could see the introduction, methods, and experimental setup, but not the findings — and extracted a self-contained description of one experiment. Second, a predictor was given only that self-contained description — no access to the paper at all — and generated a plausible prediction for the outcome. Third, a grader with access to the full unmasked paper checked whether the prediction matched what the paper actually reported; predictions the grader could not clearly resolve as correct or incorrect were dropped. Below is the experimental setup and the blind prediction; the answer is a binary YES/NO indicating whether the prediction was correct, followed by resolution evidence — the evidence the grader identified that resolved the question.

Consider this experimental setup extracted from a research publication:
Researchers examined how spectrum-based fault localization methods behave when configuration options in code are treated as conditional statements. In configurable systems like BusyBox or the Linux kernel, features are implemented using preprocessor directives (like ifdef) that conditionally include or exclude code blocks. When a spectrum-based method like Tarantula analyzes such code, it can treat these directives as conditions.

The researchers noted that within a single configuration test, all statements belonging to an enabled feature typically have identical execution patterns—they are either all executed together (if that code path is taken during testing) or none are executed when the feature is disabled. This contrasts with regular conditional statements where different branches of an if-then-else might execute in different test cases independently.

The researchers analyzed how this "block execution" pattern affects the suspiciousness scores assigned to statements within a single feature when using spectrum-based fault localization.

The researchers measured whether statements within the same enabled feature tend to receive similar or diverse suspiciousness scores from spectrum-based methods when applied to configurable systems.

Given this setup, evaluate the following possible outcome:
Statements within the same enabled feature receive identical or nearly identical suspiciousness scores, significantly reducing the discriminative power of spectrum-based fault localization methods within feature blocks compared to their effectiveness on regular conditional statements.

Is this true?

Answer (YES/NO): YES